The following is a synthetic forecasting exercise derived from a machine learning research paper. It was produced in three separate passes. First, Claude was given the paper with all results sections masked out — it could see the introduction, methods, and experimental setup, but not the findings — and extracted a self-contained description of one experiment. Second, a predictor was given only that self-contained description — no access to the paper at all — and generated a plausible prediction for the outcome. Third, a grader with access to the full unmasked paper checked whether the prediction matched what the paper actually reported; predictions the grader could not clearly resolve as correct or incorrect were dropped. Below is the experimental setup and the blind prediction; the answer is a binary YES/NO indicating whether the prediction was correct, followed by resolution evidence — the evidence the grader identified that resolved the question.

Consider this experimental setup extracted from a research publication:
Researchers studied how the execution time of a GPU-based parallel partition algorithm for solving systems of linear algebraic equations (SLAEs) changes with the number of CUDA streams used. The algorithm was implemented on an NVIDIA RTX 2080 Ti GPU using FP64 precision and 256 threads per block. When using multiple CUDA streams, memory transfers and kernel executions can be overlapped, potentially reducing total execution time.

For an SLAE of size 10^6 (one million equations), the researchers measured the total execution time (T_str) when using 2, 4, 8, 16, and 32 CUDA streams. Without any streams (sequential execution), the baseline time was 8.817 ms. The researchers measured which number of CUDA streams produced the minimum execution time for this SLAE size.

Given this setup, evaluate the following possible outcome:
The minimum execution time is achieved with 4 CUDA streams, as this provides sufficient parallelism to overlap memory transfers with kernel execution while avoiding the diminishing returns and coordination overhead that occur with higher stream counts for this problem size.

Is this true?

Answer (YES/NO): NO